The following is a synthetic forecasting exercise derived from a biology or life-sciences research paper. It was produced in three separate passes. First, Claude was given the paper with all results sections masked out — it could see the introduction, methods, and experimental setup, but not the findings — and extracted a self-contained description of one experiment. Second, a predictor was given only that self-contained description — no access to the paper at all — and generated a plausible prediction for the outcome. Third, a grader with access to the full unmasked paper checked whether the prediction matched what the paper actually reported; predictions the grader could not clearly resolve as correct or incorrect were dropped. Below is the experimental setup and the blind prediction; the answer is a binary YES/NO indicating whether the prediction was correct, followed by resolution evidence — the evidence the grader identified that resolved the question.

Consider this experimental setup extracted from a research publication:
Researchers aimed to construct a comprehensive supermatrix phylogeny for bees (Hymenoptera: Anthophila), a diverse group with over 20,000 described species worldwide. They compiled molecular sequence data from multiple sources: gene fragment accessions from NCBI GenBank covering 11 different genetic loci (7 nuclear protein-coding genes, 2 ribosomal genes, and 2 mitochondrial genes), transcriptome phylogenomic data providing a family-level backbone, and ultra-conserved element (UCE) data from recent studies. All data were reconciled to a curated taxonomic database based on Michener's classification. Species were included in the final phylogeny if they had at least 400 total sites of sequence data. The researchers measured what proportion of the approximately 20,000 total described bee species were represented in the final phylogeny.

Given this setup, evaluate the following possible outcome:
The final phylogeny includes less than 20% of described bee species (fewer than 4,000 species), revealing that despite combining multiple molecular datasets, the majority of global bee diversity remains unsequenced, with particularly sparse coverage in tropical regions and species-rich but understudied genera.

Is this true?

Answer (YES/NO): NO